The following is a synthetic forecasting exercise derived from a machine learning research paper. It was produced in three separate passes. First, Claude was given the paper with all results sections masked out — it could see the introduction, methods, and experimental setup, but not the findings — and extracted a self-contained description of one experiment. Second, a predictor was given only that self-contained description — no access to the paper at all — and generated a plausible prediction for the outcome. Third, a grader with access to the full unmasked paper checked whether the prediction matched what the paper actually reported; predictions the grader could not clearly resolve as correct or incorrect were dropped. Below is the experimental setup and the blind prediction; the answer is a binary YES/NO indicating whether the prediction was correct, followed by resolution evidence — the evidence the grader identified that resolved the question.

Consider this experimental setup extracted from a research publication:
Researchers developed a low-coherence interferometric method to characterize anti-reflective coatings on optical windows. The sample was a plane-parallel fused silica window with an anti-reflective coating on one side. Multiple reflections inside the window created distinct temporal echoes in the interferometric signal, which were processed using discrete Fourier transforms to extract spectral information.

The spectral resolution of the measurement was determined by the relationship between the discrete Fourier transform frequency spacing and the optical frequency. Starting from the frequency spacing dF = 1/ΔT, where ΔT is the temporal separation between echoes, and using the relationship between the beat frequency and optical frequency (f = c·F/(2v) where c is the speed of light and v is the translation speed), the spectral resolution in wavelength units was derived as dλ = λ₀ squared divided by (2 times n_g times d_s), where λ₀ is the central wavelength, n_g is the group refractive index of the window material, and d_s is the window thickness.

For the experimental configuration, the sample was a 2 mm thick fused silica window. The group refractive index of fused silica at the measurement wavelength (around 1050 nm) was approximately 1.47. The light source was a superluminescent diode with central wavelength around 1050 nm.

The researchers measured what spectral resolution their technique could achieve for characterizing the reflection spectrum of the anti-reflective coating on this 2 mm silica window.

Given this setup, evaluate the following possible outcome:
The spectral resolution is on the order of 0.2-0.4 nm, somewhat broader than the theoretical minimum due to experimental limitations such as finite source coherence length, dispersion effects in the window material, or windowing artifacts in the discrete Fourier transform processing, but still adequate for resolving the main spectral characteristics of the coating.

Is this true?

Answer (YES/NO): NO